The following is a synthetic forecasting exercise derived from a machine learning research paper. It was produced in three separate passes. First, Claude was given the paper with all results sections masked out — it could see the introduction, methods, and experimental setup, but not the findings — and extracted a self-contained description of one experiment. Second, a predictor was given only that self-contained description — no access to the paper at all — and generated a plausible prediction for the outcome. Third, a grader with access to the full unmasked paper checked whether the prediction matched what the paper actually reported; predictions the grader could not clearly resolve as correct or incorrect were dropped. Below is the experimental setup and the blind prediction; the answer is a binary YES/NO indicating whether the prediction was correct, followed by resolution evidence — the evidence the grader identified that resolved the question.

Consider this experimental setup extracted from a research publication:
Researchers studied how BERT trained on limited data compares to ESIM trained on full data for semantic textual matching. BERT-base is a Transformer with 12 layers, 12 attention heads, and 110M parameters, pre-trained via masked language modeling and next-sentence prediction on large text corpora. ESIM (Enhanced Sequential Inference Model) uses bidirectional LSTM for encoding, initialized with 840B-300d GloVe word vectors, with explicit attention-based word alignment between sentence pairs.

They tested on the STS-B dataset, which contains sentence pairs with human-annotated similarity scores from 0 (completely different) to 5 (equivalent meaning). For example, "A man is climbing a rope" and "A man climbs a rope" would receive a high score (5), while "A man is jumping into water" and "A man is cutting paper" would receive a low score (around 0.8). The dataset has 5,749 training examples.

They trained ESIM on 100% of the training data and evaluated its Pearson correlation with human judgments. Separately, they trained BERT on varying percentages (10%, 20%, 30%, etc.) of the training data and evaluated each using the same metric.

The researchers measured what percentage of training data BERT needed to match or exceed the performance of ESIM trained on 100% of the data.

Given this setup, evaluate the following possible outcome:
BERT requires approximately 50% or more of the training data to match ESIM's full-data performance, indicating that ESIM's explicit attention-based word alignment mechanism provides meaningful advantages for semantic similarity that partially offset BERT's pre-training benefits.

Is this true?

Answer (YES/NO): NO